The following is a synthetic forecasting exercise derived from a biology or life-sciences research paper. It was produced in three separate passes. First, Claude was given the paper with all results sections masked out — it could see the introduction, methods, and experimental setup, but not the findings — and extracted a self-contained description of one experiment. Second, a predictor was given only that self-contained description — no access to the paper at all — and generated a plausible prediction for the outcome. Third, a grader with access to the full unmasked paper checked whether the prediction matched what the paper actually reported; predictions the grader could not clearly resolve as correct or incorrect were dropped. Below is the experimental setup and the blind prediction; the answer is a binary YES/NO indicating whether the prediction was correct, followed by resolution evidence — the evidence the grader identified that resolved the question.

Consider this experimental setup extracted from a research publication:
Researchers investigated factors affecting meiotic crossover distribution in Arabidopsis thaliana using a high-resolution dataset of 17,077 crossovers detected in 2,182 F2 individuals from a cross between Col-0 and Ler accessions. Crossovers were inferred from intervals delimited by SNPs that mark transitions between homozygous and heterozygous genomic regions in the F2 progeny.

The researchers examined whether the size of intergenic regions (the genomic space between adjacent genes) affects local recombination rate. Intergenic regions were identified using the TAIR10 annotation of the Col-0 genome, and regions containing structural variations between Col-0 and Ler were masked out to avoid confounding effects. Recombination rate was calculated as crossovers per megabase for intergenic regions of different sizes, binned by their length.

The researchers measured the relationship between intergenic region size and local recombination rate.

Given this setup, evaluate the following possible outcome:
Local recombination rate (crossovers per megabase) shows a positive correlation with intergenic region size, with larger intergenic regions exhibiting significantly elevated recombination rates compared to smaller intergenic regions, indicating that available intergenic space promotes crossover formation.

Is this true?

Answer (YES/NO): NO